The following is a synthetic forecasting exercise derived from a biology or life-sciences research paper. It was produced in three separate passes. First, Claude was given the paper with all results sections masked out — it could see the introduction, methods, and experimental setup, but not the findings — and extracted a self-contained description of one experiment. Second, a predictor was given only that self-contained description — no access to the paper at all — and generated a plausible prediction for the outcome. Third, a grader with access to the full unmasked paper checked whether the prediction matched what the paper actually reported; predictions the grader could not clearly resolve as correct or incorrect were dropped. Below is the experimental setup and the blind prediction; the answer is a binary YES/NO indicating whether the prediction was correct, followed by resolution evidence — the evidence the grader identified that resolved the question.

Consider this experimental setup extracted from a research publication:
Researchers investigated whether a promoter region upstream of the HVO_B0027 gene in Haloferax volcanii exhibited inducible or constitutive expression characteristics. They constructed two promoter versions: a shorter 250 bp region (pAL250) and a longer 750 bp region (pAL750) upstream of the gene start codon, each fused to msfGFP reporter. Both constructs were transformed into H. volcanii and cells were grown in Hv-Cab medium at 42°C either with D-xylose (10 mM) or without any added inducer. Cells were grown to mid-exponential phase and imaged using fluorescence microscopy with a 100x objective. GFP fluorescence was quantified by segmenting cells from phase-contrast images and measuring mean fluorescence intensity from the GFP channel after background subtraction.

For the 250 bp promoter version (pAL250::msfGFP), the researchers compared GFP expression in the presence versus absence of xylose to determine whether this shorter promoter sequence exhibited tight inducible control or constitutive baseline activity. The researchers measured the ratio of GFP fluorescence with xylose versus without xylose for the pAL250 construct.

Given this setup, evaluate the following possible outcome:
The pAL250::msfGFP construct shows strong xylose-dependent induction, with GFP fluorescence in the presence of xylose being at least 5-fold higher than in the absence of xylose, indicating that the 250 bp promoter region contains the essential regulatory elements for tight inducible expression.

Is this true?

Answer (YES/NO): NO